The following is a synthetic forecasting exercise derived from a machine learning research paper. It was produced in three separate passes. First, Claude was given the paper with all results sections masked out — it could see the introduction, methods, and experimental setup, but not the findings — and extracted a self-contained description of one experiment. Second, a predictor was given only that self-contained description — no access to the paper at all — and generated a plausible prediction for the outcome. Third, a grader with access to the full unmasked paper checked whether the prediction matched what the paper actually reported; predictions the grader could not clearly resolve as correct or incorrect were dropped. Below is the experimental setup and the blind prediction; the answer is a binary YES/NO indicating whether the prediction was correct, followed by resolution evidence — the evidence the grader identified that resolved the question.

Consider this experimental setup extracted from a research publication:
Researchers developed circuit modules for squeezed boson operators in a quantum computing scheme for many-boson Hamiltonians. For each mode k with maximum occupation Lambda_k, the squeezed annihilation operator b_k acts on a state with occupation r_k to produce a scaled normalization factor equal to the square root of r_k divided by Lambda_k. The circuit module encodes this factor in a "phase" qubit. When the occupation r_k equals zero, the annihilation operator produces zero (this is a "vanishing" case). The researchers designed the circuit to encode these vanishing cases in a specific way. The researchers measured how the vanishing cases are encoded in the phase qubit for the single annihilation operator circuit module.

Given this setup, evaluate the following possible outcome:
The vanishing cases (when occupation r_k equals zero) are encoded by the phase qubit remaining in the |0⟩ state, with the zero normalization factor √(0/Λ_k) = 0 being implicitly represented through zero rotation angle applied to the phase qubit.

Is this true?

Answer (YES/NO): NO